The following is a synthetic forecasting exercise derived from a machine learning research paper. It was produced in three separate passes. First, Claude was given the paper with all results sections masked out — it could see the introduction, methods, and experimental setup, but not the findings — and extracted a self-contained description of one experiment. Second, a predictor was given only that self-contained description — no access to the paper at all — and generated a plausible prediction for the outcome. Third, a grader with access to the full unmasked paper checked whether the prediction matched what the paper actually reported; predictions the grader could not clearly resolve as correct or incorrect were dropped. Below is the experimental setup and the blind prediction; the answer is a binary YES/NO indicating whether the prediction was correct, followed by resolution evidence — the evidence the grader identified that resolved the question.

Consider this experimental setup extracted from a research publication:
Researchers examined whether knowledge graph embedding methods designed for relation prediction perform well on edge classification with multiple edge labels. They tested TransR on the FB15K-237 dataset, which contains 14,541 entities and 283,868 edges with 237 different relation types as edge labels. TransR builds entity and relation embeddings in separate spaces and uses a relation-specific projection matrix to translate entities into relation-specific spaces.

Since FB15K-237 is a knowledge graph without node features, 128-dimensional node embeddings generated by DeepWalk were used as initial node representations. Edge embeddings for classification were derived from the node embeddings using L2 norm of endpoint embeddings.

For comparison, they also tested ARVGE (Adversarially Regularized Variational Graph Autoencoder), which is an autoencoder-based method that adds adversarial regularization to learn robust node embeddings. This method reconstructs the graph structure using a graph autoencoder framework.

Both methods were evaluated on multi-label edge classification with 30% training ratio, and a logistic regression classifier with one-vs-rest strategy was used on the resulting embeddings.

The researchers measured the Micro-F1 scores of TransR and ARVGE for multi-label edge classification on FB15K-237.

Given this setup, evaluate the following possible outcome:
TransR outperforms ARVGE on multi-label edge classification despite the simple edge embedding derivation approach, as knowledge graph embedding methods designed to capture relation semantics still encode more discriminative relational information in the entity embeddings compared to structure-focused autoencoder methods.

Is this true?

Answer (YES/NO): YES